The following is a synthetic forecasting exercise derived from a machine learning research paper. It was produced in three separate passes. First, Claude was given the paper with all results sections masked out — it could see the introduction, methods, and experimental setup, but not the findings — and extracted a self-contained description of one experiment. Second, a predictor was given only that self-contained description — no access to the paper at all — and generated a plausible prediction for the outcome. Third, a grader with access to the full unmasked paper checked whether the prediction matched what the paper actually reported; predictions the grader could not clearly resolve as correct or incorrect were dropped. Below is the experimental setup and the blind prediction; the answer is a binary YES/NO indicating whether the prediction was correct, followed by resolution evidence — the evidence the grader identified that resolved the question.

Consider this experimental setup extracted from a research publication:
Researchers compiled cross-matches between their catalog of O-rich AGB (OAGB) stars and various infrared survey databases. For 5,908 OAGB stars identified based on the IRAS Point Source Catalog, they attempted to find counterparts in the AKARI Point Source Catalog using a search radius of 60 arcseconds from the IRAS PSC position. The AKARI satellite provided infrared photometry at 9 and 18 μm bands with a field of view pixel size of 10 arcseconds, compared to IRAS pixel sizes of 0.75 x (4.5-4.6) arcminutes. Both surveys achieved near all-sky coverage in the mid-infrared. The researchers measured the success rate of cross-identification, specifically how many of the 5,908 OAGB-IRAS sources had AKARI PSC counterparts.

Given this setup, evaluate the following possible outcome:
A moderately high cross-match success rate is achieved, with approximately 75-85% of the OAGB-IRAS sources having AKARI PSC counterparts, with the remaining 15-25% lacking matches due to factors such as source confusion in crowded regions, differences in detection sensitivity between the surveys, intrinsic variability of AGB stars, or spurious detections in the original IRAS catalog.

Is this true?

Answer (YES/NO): NO